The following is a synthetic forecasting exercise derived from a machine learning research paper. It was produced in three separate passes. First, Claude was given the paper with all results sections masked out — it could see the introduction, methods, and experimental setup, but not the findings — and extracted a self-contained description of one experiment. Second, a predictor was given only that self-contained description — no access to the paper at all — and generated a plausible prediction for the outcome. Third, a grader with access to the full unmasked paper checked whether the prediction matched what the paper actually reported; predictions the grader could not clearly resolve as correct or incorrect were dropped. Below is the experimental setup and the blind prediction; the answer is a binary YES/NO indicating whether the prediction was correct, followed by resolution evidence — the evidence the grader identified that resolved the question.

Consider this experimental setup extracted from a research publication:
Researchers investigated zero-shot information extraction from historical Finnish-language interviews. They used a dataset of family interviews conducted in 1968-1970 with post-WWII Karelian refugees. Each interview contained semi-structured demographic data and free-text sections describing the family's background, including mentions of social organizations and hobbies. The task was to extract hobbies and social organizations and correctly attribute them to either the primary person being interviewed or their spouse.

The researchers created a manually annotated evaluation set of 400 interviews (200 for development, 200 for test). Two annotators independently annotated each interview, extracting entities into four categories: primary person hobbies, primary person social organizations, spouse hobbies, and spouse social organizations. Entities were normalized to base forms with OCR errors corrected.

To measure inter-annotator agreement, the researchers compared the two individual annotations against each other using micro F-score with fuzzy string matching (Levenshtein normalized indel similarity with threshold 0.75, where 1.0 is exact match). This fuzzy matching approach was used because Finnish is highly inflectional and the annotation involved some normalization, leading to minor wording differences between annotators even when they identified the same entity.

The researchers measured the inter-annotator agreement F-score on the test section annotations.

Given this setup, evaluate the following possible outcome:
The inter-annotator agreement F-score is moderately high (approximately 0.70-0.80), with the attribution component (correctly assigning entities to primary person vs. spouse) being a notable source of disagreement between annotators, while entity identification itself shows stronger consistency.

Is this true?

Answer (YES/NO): NO